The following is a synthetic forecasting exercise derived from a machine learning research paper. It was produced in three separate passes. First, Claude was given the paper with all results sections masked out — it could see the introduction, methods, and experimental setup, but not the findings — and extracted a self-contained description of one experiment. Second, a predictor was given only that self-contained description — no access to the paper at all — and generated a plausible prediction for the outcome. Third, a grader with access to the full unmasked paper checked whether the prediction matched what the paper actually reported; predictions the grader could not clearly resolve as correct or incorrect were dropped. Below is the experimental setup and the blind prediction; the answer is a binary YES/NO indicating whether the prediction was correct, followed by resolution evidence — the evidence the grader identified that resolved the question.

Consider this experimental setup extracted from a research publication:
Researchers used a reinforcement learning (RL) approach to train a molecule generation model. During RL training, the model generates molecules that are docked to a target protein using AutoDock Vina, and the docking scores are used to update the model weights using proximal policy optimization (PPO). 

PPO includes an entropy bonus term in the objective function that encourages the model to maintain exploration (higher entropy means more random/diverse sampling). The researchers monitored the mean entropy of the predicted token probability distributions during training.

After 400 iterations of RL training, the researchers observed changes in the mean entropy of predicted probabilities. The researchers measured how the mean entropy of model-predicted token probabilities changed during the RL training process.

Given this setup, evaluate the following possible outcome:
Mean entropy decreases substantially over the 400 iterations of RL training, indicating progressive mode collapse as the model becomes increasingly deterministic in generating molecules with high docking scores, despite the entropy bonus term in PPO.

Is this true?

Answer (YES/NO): NO